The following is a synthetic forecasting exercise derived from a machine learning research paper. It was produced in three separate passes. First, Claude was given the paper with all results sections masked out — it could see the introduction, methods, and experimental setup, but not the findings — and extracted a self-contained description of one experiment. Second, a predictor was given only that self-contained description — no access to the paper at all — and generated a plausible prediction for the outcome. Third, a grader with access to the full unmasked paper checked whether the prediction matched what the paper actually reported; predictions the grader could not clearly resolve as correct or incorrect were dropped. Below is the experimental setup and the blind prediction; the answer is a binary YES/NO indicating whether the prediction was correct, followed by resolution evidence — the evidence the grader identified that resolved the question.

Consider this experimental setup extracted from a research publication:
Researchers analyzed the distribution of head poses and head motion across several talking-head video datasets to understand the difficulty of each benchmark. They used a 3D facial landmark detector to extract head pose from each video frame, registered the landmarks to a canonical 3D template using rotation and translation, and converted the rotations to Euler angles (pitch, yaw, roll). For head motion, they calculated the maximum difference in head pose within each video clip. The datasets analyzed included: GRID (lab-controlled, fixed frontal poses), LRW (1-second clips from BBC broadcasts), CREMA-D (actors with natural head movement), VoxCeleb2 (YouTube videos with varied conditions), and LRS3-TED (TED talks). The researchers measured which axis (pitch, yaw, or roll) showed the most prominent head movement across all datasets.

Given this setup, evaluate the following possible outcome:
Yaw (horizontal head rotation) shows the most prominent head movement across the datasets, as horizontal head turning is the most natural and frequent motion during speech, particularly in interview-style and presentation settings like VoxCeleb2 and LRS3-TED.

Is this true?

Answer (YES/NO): YES